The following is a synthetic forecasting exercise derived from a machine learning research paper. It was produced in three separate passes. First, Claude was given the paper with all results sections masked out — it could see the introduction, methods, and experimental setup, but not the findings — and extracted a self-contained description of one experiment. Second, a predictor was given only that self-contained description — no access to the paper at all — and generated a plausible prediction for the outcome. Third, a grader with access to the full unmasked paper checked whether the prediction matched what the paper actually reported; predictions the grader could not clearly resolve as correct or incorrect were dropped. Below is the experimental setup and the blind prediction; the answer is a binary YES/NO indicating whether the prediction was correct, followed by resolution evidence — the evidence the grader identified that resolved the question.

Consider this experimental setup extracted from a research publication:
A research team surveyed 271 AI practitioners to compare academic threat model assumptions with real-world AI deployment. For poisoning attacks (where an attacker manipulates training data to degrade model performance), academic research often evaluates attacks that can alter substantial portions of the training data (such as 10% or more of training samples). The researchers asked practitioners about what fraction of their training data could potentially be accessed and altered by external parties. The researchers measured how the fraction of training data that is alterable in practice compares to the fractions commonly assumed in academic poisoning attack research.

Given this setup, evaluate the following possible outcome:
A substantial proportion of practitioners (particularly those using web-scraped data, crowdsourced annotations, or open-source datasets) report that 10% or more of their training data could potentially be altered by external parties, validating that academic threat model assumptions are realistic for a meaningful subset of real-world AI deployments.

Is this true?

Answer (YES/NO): NO